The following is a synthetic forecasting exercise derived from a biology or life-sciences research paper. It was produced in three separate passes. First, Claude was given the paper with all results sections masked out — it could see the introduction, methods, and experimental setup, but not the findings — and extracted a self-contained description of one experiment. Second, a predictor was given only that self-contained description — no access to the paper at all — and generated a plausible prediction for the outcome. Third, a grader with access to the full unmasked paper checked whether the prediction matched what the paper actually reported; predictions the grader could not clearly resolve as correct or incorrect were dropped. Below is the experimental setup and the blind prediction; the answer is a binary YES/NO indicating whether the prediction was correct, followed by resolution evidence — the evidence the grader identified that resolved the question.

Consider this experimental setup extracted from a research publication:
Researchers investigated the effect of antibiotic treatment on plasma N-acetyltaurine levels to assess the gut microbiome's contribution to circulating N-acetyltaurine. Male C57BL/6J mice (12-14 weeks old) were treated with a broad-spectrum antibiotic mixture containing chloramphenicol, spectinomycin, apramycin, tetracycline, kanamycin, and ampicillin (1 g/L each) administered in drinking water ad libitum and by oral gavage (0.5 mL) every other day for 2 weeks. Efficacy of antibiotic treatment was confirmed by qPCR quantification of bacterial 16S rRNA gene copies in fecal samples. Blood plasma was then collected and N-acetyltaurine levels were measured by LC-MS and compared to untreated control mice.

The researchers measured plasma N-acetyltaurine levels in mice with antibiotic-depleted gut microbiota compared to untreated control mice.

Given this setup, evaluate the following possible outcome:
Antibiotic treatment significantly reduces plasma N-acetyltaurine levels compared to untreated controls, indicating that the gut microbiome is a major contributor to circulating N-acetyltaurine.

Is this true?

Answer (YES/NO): NO